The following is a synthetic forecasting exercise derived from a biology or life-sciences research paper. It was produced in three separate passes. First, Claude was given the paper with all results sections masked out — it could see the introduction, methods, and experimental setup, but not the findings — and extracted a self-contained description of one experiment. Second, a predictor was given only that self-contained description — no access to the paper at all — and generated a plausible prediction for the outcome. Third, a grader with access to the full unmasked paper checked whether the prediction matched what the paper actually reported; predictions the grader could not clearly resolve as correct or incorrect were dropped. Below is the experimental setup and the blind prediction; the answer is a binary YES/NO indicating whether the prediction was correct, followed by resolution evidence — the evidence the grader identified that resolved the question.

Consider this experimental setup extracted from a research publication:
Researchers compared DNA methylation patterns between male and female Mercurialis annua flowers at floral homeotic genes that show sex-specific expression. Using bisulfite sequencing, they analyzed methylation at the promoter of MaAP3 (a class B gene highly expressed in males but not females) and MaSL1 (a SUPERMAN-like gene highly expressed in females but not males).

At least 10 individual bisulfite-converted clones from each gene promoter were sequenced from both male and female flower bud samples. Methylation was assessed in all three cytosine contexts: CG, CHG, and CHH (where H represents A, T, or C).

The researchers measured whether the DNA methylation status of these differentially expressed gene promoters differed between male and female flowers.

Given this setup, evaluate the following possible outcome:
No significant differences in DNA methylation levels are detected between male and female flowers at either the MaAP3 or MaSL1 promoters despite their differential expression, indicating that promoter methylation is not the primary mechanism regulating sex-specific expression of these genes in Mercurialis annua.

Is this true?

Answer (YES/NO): YES